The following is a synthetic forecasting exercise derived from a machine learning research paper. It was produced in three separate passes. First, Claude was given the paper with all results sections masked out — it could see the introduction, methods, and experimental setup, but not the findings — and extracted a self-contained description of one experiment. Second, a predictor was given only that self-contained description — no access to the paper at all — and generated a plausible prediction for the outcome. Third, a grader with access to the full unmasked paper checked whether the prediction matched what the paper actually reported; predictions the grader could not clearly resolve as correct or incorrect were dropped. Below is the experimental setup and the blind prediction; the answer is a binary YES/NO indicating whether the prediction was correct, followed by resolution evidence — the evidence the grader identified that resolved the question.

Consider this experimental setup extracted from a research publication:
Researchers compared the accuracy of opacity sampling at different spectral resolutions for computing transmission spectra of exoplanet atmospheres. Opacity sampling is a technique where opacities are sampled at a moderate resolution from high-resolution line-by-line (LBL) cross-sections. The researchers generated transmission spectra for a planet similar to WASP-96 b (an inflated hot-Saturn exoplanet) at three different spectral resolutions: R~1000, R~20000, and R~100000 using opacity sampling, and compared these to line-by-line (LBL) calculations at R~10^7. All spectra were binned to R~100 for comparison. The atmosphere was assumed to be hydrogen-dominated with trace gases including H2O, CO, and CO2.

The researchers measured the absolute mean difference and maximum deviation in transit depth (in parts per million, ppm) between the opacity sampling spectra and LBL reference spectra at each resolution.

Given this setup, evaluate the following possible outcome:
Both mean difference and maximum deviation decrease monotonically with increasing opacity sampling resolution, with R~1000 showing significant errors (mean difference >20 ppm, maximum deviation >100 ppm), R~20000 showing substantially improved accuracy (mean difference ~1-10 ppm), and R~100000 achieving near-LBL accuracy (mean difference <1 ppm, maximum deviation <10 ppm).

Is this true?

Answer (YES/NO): NO